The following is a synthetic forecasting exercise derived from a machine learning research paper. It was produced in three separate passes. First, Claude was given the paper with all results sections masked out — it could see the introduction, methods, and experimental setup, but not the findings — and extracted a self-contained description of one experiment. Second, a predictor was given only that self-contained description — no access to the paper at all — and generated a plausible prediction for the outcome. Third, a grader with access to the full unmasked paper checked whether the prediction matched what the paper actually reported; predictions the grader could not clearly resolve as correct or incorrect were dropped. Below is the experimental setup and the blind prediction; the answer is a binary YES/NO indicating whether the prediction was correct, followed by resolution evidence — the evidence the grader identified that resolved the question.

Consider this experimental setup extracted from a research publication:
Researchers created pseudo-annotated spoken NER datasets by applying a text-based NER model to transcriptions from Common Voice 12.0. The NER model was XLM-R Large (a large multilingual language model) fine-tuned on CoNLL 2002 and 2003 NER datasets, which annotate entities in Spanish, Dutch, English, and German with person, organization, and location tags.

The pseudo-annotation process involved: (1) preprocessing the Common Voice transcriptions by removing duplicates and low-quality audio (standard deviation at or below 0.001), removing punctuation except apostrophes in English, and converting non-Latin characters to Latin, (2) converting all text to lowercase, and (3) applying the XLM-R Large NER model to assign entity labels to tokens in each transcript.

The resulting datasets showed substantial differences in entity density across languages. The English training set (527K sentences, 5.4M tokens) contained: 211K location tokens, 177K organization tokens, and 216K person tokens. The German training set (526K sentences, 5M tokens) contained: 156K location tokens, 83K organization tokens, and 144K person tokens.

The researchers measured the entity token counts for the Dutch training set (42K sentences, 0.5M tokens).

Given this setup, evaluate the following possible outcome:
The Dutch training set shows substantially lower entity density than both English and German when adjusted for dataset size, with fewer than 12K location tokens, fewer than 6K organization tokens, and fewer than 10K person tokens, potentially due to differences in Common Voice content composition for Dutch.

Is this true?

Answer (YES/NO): YES